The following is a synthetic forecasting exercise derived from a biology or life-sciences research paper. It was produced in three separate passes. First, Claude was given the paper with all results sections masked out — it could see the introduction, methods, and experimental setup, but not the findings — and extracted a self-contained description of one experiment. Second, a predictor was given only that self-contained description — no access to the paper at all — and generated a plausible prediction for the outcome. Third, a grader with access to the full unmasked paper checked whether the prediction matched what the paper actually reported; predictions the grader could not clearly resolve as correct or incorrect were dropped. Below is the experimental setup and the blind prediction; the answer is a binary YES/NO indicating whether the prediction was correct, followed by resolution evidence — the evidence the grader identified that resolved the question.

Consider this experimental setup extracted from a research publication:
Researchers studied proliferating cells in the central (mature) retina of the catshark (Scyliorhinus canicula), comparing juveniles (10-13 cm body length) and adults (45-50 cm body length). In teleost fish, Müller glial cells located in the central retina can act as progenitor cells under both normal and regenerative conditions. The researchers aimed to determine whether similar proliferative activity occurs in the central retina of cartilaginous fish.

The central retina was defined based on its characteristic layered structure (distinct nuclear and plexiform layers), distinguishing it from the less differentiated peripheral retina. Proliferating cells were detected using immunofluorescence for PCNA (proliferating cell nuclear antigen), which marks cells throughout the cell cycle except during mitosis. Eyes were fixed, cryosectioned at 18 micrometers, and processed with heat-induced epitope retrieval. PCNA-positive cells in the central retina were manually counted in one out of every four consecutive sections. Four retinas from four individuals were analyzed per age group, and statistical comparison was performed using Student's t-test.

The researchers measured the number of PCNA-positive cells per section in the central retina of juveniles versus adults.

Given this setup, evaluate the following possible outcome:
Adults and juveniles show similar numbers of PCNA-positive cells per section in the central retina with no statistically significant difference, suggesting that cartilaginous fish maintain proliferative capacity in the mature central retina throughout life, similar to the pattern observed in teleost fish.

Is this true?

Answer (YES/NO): NO